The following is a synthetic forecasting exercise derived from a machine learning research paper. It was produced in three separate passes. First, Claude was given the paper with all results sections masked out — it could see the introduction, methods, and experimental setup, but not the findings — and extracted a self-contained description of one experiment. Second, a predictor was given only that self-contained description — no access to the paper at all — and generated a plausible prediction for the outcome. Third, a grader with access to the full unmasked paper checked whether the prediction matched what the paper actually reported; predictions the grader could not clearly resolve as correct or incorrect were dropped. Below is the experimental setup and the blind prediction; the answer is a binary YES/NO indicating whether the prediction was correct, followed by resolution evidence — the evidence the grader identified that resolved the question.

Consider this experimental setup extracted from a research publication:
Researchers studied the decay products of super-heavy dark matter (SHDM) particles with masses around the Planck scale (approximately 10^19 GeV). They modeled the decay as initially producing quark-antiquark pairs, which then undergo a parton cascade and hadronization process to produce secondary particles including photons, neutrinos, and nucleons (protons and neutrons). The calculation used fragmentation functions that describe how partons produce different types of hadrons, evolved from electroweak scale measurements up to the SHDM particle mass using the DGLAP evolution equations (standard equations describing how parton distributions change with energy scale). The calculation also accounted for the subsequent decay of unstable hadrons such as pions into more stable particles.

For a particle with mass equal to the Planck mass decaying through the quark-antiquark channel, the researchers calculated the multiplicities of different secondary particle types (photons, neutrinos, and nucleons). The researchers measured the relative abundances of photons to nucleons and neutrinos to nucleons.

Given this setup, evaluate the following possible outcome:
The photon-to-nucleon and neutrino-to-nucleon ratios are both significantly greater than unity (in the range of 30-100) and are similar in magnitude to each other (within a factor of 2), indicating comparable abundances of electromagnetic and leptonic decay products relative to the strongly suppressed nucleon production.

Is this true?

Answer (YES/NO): NO